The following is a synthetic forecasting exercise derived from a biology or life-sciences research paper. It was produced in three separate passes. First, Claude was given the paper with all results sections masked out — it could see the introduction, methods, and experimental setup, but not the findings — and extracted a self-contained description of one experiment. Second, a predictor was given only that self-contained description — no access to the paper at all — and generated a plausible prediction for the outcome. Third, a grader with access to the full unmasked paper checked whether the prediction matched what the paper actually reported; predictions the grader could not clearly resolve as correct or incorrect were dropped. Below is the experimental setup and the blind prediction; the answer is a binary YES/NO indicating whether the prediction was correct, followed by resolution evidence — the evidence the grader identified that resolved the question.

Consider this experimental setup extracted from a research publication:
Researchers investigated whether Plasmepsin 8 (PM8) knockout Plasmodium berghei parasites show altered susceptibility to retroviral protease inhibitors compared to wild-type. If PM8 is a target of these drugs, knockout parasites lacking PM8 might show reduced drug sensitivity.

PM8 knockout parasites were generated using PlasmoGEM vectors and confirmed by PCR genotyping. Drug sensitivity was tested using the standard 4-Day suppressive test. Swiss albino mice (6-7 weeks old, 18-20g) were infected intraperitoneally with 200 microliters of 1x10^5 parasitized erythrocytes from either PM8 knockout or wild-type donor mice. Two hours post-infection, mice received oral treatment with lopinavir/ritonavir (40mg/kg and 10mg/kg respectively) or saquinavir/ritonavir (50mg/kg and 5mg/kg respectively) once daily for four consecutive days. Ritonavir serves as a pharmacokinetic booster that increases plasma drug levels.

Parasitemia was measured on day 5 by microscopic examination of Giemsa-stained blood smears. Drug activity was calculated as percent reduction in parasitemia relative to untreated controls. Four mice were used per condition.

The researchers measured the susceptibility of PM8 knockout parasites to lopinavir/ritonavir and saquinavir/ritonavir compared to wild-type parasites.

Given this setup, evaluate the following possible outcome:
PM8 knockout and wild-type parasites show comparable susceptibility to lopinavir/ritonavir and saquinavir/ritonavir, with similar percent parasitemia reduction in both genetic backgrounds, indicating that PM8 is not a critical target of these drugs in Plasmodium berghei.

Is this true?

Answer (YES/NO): YES